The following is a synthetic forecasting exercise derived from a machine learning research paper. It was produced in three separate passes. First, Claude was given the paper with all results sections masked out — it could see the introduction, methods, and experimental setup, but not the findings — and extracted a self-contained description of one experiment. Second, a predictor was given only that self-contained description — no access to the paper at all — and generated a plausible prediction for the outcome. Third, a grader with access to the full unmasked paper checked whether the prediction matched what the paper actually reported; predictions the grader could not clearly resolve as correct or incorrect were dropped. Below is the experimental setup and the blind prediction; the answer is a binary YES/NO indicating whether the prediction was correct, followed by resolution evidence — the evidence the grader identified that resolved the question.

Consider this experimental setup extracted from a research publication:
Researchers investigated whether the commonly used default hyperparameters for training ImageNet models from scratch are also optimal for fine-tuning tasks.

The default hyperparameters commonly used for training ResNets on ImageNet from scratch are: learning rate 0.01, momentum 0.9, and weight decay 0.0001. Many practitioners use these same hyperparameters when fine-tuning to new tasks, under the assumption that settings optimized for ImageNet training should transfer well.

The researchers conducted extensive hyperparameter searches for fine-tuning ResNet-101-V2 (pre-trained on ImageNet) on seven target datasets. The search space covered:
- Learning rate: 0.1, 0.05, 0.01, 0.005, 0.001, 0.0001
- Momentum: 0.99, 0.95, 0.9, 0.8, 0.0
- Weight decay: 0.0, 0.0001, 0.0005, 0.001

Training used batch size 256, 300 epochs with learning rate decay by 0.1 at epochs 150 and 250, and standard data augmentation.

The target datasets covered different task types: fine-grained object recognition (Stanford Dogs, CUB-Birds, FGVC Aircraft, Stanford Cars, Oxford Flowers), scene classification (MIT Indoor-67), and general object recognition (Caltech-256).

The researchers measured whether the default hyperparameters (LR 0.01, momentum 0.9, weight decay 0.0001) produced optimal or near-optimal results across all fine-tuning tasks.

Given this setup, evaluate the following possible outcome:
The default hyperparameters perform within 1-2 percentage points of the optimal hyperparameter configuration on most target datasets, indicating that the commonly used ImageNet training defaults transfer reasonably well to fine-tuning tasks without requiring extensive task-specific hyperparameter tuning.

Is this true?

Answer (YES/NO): NO